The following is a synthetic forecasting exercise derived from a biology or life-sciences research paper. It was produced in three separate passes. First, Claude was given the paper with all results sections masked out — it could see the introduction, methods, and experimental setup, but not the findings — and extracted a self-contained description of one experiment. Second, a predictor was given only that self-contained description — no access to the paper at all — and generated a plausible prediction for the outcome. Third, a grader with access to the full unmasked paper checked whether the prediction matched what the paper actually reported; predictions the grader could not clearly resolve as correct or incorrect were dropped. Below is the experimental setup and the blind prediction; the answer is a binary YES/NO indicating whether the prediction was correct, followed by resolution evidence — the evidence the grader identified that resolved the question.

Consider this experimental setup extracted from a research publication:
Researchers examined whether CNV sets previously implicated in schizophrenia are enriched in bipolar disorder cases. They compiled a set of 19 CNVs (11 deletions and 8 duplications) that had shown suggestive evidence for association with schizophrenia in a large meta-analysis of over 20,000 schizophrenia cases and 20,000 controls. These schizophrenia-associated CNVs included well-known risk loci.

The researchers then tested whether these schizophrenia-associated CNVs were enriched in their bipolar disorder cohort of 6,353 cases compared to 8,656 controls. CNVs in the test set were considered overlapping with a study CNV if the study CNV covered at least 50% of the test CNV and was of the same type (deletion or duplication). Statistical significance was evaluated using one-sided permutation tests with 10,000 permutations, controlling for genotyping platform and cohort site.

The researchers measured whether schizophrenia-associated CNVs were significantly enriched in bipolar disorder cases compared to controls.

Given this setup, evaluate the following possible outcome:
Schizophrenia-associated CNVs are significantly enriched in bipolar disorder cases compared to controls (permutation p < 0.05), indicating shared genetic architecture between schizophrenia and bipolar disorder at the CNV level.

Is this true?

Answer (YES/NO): NO